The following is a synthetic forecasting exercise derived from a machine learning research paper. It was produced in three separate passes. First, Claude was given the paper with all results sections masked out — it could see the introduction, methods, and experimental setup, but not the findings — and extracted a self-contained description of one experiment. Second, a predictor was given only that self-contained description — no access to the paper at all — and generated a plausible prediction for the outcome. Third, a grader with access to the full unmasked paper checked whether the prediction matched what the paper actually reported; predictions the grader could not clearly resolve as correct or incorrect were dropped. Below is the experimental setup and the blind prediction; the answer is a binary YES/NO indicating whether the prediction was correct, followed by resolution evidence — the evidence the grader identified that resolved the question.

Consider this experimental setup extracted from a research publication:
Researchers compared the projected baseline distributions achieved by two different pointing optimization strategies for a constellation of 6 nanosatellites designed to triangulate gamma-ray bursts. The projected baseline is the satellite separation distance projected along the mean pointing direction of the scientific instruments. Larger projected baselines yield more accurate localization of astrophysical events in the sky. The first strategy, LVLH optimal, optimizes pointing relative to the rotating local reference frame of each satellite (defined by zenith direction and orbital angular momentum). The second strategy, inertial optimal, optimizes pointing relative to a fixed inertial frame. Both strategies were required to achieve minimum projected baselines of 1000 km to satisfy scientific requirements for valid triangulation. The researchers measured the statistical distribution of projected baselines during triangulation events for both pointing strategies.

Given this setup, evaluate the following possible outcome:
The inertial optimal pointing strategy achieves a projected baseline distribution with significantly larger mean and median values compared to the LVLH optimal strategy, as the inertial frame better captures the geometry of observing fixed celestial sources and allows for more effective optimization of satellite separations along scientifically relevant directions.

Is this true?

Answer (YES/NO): NO